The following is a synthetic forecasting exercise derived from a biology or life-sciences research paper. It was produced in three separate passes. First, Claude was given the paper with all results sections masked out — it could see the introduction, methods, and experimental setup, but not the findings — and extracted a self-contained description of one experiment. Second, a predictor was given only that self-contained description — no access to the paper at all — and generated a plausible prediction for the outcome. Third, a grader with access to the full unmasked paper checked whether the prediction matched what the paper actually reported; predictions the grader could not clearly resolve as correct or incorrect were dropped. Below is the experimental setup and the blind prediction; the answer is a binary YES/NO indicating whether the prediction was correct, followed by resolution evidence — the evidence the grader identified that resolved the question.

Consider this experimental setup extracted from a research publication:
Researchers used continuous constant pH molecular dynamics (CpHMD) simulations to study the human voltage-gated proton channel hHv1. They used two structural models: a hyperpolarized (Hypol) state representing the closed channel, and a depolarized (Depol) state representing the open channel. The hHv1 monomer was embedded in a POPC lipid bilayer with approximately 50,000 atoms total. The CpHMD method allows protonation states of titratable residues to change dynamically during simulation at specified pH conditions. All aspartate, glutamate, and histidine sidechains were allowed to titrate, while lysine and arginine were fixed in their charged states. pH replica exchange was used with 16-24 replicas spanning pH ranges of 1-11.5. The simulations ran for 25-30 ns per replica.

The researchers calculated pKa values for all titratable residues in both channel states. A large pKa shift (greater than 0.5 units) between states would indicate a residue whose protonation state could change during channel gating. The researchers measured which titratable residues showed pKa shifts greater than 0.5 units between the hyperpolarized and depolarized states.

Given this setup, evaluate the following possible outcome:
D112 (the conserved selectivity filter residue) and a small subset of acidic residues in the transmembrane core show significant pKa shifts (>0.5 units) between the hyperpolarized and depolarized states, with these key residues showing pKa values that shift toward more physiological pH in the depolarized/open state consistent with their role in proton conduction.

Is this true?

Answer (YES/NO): NO